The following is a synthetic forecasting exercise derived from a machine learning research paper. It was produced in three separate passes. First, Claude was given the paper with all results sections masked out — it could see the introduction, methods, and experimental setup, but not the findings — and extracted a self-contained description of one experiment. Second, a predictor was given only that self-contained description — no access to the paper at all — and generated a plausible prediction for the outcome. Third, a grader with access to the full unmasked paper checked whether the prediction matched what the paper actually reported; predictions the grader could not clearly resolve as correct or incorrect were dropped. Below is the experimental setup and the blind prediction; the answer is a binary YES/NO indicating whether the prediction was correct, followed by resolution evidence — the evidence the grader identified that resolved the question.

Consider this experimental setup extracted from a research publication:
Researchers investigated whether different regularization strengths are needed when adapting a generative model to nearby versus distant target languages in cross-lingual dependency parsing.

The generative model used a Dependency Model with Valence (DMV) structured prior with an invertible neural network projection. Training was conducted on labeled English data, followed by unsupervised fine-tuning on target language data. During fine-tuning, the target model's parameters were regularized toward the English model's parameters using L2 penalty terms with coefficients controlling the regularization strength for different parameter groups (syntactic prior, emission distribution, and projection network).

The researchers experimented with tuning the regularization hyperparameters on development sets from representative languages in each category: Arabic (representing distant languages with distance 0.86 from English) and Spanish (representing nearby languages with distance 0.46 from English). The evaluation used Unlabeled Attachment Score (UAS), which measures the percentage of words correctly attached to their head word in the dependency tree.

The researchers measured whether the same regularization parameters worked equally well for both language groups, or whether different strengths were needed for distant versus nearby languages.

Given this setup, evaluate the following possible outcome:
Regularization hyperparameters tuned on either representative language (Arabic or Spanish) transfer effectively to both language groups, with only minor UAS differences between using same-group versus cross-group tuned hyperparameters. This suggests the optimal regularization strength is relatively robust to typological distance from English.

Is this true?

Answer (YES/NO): NO